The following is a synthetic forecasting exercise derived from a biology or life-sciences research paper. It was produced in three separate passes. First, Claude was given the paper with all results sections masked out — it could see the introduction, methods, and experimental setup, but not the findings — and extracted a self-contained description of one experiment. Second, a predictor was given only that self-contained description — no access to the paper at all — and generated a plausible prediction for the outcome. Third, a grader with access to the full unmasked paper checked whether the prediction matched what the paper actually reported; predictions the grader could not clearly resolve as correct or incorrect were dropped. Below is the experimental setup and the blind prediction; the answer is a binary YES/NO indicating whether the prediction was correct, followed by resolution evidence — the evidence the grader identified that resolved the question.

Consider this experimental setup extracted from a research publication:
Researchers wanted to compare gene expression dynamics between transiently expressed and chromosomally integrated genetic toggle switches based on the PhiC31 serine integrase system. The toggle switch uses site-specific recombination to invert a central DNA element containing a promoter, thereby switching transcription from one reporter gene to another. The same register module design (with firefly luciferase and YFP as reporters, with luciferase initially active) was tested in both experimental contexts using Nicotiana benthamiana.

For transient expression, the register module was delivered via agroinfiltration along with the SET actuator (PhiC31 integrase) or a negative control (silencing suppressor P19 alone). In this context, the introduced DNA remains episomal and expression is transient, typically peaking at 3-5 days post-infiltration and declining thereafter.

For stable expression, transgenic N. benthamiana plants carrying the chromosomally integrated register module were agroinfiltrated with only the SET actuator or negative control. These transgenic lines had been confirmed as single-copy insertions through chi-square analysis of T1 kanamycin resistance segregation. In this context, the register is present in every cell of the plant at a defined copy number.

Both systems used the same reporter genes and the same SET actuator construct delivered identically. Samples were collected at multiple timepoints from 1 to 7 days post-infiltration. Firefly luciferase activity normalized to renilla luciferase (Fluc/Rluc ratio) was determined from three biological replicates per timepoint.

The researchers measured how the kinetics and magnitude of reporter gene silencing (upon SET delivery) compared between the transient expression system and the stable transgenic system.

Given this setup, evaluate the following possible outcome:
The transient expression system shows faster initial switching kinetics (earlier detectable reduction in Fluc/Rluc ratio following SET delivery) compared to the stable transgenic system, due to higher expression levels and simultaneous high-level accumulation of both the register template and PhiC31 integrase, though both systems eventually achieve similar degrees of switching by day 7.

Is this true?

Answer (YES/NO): NO